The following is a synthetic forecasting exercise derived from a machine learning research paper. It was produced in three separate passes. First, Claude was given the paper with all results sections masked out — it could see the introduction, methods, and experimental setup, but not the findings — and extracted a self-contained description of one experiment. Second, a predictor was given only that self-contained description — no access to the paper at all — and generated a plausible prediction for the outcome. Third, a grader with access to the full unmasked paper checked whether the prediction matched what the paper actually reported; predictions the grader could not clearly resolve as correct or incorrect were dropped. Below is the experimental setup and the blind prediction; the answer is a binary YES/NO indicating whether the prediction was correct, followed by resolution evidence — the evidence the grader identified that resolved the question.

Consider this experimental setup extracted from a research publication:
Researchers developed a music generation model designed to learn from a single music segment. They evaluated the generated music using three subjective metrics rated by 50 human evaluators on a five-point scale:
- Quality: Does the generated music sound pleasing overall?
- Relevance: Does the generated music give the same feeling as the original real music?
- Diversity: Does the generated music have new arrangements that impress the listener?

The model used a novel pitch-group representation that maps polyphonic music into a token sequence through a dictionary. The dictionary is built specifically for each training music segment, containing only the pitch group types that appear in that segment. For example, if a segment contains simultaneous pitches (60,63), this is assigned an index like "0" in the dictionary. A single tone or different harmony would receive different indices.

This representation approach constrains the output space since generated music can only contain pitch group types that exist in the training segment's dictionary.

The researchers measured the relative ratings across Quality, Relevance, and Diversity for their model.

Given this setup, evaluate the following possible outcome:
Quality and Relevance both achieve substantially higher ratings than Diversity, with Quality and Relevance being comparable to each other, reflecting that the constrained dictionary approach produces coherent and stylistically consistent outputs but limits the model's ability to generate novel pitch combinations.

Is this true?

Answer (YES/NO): NO